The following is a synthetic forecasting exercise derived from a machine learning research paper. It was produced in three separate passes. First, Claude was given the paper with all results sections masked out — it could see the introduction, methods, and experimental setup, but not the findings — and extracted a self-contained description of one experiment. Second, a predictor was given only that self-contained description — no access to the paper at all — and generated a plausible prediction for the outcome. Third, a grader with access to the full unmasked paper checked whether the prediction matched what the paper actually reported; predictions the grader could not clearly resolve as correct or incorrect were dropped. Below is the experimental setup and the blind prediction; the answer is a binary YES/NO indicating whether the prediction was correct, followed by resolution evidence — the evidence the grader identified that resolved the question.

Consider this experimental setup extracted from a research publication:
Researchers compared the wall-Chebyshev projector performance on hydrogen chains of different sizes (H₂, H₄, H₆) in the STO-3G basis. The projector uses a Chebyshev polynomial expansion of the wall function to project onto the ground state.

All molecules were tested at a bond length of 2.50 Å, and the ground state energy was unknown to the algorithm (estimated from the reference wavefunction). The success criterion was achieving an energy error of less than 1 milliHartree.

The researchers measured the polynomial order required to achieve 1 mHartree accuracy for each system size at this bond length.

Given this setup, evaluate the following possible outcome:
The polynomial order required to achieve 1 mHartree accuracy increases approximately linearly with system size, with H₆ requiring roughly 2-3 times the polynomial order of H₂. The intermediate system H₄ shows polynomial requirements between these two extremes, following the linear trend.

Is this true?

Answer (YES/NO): NO